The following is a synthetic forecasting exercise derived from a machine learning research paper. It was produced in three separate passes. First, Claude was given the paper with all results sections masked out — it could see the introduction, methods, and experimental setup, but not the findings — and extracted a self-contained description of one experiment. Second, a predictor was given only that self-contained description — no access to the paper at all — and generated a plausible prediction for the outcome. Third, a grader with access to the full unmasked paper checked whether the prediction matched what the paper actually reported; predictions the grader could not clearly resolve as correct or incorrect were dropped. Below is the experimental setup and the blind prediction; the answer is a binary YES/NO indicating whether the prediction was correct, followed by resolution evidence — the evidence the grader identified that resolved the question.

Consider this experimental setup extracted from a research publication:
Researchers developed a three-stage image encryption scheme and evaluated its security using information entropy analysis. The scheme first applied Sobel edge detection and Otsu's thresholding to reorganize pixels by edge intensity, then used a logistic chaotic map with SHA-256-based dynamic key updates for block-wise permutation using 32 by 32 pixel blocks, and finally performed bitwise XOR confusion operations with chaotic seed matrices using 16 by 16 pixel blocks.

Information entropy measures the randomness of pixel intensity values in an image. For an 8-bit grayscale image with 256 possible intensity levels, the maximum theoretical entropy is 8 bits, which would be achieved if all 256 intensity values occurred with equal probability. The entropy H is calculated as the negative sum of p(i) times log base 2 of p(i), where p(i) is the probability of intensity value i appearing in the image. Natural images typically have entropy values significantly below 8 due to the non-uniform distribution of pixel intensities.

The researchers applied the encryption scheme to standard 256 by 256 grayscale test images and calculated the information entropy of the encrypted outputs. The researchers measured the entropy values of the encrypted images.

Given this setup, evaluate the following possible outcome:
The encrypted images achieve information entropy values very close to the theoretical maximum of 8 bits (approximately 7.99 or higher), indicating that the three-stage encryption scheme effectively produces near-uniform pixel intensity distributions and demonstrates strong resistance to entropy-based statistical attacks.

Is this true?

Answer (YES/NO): YES